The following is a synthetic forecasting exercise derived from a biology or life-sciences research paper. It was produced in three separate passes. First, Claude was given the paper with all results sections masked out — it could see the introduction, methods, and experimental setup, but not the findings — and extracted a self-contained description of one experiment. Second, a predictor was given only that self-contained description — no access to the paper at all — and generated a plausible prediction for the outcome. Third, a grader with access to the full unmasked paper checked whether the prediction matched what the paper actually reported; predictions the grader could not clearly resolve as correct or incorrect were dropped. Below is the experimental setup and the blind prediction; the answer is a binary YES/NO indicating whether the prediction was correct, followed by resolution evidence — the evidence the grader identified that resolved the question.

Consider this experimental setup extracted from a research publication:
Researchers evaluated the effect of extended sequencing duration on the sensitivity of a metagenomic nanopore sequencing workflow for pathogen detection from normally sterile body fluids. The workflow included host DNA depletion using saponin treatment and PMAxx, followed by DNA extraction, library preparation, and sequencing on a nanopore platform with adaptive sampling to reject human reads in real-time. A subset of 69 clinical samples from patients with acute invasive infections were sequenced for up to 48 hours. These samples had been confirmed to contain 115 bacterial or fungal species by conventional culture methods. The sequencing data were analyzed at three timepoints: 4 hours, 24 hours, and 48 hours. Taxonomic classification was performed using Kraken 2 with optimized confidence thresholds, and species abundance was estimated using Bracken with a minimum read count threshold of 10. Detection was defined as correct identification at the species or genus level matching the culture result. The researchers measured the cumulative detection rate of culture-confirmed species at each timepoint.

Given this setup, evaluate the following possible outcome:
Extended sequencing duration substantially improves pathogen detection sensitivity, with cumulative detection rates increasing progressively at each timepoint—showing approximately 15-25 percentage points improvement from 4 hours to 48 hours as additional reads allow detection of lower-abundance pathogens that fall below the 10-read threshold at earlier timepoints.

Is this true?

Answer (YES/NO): YES